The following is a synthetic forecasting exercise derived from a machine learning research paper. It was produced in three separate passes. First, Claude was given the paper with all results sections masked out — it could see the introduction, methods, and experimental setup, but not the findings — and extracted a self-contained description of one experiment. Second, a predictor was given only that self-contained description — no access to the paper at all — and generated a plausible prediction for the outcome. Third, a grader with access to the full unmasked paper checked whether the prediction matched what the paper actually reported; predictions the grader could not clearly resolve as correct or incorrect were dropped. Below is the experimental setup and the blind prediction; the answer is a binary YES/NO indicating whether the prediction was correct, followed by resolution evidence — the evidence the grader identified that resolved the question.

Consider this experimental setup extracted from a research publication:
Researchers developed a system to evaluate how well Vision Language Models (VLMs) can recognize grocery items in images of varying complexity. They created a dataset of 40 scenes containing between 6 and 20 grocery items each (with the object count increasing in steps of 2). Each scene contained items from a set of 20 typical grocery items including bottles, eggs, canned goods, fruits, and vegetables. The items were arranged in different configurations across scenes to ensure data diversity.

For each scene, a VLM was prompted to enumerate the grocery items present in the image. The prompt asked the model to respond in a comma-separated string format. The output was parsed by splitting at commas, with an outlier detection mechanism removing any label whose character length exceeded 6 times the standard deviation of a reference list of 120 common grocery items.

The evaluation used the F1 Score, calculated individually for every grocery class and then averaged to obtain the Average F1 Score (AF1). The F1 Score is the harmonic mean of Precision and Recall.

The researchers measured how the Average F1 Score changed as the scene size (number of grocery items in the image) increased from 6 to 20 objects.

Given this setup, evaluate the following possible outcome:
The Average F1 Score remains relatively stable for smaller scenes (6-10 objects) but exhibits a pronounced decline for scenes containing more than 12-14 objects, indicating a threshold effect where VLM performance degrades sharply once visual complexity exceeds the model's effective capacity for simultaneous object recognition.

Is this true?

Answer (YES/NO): NO